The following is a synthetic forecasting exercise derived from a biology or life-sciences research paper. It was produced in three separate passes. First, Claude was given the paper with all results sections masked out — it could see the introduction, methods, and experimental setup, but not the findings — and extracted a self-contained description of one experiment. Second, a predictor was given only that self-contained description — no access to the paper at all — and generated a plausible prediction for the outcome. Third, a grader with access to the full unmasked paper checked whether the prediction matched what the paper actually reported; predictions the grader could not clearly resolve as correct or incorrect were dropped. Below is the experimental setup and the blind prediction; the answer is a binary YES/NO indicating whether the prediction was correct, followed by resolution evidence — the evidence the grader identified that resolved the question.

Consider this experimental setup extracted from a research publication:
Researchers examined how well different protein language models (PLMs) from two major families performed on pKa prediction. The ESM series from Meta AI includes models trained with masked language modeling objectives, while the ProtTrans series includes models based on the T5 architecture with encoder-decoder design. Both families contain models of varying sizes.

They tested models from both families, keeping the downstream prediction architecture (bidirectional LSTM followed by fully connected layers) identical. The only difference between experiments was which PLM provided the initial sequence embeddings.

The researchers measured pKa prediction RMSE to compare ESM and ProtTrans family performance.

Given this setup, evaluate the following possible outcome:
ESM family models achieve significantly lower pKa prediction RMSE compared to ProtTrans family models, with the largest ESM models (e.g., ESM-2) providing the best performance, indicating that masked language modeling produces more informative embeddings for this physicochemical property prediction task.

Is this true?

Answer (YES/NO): NO